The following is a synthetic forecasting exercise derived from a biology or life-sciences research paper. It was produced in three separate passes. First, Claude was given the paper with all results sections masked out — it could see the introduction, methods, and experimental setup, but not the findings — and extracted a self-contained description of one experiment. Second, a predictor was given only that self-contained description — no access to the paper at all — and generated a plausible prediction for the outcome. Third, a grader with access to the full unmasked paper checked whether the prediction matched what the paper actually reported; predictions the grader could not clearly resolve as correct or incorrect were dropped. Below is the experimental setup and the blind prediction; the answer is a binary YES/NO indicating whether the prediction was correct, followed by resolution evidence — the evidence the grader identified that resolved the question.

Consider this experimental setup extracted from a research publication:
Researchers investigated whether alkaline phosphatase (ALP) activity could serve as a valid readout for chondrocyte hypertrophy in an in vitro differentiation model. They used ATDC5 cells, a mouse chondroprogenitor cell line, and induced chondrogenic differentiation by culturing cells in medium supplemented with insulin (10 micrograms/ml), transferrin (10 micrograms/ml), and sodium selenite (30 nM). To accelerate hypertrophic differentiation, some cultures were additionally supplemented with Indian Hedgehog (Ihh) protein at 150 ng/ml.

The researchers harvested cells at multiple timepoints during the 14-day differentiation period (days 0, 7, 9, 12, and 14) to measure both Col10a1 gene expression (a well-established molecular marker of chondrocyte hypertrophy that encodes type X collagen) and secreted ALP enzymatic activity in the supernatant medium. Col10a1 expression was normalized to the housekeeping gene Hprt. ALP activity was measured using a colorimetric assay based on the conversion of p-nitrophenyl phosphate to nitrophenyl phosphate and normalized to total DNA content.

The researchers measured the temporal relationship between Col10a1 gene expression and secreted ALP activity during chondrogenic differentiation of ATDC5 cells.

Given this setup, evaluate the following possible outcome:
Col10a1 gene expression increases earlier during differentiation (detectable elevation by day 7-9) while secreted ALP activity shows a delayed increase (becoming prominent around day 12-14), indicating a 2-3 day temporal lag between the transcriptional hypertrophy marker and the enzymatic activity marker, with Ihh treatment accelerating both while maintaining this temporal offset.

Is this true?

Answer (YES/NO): NO